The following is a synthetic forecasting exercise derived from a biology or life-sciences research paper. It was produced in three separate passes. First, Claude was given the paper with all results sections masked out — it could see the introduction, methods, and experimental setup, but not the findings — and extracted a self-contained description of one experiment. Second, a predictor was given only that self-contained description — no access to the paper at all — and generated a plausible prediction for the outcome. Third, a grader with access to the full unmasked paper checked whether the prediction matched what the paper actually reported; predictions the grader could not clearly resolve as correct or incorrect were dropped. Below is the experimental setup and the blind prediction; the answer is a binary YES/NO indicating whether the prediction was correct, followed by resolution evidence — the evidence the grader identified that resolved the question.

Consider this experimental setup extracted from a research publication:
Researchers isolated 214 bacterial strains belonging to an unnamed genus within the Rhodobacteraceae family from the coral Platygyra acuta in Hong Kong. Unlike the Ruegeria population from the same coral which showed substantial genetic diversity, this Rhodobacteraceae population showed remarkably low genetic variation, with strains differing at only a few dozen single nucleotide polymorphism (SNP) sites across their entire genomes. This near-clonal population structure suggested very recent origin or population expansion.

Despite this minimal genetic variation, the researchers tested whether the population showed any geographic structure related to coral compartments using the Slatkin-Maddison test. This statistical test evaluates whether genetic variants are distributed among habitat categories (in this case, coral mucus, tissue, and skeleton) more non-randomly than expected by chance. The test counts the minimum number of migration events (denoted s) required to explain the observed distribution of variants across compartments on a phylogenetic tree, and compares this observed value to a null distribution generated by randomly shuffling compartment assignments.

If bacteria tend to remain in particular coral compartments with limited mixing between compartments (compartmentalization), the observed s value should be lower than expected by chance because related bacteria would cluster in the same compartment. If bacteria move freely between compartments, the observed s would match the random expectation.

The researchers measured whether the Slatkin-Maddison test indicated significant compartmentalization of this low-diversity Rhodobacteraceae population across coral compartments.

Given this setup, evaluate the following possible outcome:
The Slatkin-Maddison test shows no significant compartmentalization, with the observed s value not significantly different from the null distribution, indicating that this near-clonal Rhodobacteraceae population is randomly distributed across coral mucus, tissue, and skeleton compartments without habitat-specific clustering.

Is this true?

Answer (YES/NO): NO